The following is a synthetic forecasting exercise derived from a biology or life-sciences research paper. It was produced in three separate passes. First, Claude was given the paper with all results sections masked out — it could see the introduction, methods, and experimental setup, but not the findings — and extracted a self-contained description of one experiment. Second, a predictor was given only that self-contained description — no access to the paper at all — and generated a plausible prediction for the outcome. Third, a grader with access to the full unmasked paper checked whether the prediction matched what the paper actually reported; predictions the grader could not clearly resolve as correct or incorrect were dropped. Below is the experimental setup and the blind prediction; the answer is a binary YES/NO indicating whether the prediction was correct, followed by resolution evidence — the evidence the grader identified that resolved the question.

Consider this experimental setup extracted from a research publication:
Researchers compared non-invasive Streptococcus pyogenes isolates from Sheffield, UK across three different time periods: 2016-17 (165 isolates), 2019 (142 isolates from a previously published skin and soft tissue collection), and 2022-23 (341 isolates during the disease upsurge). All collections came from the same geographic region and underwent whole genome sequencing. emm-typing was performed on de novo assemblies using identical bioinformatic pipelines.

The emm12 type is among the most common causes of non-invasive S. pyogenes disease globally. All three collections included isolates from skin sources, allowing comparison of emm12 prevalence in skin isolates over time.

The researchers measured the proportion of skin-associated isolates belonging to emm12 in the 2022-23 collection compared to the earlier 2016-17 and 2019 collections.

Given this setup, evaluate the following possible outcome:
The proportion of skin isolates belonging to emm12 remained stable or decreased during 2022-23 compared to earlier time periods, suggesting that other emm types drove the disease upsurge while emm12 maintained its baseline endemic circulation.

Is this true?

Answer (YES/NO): NO